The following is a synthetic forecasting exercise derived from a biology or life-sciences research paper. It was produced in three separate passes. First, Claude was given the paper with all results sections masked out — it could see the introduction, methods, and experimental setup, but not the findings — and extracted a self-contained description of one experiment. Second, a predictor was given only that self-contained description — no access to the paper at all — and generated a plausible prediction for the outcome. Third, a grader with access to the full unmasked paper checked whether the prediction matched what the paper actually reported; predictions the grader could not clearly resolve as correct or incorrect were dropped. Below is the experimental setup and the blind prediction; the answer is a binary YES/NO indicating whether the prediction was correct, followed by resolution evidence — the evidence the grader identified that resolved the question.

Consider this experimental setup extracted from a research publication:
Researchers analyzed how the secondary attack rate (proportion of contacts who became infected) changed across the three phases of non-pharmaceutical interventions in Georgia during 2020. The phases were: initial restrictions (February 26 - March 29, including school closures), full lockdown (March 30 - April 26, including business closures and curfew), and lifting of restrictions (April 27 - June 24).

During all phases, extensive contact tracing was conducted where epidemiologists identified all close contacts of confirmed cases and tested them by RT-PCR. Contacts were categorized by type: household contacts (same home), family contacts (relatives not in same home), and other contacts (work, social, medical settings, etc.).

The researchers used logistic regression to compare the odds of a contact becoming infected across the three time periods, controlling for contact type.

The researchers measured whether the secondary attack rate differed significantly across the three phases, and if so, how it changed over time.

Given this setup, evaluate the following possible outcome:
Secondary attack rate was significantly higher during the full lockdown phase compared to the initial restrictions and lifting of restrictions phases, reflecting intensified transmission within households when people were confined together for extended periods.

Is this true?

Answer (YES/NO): NO